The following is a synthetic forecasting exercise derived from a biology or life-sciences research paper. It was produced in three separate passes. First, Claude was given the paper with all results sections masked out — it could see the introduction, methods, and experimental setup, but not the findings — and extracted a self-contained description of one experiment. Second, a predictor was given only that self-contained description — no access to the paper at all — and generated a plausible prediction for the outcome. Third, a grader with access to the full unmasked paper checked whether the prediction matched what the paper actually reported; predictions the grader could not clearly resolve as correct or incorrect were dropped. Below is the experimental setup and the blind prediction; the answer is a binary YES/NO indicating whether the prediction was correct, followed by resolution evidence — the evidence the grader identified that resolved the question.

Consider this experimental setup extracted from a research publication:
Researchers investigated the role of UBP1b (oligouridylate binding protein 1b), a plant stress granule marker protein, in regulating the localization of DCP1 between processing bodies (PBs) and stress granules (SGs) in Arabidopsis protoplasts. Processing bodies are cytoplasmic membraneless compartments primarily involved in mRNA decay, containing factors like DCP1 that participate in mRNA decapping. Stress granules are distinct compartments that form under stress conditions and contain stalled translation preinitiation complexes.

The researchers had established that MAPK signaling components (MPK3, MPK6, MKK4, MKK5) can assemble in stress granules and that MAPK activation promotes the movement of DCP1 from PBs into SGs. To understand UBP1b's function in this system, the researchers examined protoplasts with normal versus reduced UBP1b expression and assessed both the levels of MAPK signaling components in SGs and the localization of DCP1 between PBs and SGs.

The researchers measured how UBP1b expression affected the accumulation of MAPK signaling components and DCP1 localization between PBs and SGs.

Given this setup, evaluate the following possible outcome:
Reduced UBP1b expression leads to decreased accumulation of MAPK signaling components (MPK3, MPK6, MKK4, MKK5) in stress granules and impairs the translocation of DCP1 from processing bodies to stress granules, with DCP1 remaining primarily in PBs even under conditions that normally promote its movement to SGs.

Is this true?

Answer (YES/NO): NO